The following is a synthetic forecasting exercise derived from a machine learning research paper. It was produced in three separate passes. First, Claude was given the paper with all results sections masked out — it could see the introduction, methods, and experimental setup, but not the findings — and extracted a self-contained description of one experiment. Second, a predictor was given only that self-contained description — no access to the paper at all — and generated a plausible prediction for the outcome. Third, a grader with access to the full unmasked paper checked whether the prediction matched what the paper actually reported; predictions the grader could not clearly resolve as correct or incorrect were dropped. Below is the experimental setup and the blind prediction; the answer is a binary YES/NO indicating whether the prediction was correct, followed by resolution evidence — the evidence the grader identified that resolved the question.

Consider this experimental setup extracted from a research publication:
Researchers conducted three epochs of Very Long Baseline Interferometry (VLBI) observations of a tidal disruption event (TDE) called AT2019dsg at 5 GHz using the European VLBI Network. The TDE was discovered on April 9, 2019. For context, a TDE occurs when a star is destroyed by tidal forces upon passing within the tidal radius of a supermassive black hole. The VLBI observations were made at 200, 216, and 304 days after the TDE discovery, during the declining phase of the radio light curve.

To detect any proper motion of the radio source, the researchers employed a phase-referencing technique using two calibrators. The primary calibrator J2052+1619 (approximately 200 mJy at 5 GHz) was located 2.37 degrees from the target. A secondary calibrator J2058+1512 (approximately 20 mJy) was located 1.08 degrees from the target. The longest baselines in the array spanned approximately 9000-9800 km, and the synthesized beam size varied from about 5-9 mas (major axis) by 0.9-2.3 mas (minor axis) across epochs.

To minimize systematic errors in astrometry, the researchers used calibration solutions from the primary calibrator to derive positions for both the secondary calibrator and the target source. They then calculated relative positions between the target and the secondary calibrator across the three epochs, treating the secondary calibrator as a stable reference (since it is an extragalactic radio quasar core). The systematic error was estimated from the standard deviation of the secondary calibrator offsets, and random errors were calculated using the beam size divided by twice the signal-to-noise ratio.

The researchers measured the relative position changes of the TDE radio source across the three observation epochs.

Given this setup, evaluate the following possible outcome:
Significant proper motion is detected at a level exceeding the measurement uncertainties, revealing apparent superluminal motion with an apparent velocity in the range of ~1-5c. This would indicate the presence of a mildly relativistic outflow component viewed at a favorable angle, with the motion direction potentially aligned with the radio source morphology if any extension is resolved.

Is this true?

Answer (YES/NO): NO